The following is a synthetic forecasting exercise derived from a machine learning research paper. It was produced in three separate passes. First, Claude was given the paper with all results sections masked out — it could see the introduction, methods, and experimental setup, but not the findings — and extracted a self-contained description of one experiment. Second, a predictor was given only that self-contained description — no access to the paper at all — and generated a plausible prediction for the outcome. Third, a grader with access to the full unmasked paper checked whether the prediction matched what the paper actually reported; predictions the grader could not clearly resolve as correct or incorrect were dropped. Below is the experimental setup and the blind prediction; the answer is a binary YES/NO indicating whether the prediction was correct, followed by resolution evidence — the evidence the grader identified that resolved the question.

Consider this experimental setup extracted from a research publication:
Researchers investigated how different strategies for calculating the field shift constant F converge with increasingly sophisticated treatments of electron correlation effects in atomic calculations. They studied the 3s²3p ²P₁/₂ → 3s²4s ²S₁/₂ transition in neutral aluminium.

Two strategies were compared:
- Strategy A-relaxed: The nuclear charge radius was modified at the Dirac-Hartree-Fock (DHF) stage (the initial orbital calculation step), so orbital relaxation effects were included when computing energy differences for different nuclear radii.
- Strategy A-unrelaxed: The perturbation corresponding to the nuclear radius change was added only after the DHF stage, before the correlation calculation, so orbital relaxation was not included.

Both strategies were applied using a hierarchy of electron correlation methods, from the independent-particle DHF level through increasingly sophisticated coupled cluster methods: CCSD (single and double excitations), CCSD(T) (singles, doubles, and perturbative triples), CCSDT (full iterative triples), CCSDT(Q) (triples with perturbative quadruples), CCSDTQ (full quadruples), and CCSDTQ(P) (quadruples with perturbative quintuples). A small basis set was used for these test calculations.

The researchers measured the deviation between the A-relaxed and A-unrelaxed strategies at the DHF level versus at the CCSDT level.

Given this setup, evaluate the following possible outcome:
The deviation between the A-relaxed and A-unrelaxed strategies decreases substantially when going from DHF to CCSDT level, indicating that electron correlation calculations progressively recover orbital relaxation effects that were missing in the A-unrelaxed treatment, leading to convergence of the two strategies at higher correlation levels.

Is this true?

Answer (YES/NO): YES